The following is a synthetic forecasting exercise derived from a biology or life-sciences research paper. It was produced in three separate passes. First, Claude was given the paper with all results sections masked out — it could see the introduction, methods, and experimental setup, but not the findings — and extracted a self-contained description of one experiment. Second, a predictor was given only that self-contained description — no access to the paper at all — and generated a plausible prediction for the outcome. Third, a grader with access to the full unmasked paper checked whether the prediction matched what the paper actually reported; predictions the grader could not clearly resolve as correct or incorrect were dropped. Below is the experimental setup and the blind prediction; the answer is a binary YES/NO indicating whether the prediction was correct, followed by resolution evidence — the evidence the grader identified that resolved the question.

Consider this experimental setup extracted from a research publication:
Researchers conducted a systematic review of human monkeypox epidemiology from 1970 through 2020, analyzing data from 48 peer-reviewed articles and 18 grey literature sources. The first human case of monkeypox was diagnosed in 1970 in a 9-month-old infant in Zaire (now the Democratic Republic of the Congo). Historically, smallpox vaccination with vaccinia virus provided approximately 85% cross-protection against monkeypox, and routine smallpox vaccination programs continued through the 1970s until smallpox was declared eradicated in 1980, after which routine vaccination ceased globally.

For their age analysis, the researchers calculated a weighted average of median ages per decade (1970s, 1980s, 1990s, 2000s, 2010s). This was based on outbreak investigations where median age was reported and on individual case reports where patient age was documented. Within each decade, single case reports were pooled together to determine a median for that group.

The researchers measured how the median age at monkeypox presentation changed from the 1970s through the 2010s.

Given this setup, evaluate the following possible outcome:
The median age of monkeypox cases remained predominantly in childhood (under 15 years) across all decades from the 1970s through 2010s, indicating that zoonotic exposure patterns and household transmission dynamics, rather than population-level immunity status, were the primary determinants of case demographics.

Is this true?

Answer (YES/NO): NO